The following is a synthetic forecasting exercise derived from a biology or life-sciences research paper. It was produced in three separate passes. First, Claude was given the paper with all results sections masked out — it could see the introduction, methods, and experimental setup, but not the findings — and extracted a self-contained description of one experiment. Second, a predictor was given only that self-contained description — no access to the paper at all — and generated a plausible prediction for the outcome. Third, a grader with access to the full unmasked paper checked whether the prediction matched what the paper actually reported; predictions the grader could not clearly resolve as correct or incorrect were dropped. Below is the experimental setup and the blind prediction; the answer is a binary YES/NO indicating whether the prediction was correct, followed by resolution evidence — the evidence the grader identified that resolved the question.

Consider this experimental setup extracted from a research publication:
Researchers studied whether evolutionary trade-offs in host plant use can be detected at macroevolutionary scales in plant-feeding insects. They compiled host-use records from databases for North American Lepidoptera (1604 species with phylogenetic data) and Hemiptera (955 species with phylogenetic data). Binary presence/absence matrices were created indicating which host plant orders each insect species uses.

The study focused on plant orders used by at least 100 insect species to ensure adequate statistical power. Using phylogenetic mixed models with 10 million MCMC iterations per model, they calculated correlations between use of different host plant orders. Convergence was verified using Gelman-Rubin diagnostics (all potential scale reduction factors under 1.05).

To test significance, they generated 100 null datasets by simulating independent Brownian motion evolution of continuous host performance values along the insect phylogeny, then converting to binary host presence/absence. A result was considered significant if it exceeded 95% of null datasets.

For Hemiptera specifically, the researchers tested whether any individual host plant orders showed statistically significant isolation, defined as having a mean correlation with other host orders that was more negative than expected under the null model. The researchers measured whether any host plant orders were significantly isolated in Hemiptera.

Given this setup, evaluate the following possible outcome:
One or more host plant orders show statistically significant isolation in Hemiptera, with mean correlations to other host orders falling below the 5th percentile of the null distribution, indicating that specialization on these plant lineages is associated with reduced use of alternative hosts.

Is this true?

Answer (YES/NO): NO